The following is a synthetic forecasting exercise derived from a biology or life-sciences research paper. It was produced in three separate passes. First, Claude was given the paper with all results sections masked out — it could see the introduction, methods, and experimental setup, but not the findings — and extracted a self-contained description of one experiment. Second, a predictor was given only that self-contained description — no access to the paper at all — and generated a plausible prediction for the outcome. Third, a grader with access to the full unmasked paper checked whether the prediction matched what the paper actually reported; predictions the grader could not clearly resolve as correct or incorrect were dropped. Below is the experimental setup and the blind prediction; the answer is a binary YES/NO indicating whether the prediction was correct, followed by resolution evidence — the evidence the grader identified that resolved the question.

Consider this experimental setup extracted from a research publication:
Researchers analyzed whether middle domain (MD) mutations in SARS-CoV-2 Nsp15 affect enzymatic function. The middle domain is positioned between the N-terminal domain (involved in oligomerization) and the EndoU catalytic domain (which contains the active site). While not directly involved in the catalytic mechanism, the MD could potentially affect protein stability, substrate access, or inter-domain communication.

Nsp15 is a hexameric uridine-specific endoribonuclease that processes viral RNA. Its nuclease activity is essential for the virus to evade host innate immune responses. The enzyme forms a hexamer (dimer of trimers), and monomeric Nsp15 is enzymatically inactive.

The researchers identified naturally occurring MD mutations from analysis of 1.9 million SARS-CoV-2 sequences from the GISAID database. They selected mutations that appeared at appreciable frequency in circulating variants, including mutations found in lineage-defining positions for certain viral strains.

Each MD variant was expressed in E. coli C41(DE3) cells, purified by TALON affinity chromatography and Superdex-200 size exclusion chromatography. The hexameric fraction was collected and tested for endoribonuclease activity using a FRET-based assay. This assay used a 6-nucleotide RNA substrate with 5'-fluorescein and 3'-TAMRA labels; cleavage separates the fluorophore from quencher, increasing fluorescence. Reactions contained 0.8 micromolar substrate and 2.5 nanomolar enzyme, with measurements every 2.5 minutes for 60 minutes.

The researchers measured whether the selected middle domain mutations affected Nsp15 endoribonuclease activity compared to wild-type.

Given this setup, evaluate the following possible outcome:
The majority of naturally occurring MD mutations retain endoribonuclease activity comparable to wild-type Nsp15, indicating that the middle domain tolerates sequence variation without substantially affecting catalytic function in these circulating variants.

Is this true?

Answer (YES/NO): NO